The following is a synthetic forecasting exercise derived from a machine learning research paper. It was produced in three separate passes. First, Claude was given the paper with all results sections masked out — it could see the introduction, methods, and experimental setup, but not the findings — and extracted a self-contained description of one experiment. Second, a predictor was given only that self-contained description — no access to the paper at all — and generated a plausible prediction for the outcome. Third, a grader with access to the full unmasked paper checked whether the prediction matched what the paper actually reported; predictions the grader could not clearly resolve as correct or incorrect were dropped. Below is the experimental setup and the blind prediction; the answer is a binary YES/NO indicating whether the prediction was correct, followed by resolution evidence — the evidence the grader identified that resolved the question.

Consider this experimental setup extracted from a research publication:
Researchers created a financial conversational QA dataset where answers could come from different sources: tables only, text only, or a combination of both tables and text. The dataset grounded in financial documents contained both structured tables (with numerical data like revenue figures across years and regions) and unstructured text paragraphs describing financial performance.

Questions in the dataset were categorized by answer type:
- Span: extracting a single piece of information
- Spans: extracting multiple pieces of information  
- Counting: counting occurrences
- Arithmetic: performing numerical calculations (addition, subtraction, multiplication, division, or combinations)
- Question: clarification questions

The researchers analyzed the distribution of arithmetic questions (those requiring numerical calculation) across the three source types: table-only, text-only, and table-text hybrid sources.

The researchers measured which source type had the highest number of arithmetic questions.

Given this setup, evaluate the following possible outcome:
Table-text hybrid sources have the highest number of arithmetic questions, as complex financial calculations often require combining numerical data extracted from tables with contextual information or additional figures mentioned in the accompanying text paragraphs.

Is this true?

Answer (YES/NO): NO